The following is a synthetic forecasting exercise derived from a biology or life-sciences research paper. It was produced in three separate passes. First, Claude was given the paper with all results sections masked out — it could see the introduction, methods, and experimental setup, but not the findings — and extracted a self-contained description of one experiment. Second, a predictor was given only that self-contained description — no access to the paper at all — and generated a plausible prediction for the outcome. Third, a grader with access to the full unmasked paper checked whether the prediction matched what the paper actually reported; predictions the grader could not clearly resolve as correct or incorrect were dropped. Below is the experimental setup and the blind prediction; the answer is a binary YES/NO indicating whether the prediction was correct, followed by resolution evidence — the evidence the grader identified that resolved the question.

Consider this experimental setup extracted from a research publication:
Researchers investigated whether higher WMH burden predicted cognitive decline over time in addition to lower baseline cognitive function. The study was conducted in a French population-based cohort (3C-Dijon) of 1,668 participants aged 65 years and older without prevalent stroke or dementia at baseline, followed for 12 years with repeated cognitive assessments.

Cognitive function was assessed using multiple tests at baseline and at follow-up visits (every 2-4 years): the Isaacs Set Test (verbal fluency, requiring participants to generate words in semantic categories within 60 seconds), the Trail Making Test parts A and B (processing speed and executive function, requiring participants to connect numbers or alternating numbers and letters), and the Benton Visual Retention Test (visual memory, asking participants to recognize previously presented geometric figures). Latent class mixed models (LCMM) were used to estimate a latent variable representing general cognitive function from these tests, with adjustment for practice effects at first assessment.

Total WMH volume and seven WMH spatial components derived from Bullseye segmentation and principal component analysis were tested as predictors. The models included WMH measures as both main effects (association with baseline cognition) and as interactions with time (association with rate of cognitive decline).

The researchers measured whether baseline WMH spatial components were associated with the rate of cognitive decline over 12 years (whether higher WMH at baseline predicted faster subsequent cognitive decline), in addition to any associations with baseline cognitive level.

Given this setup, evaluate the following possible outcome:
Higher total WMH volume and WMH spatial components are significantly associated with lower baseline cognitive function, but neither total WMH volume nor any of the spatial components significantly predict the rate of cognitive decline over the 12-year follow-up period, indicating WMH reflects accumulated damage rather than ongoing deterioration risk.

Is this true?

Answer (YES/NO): NO